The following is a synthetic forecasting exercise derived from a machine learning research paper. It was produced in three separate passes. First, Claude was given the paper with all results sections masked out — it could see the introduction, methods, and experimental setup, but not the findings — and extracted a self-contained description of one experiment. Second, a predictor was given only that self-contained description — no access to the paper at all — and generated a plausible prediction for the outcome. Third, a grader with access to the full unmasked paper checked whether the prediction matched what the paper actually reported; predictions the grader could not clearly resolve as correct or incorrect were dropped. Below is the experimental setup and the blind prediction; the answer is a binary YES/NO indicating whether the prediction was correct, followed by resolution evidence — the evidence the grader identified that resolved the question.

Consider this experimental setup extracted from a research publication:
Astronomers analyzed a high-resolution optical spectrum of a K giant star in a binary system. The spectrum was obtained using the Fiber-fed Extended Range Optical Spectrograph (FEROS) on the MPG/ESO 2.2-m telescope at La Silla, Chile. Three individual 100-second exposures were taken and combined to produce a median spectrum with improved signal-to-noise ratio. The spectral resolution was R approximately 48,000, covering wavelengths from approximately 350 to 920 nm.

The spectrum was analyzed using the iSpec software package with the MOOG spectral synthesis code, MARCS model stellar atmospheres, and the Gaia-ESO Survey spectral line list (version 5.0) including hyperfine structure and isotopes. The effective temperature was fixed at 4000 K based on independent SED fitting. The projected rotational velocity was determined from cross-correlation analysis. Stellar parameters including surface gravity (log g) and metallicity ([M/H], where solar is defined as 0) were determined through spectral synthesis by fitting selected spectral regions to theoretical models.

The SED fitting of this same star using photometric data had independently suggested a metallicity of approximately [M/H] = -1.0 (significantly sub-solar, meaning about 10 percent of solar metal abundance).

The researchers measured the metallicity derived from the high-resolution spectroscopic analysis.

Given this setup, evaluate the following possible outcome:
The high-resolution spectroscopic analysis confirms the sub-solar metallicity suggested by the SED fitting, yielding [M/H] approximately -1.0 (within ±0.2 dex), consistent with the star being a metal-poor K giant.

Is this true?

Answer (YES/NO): NO